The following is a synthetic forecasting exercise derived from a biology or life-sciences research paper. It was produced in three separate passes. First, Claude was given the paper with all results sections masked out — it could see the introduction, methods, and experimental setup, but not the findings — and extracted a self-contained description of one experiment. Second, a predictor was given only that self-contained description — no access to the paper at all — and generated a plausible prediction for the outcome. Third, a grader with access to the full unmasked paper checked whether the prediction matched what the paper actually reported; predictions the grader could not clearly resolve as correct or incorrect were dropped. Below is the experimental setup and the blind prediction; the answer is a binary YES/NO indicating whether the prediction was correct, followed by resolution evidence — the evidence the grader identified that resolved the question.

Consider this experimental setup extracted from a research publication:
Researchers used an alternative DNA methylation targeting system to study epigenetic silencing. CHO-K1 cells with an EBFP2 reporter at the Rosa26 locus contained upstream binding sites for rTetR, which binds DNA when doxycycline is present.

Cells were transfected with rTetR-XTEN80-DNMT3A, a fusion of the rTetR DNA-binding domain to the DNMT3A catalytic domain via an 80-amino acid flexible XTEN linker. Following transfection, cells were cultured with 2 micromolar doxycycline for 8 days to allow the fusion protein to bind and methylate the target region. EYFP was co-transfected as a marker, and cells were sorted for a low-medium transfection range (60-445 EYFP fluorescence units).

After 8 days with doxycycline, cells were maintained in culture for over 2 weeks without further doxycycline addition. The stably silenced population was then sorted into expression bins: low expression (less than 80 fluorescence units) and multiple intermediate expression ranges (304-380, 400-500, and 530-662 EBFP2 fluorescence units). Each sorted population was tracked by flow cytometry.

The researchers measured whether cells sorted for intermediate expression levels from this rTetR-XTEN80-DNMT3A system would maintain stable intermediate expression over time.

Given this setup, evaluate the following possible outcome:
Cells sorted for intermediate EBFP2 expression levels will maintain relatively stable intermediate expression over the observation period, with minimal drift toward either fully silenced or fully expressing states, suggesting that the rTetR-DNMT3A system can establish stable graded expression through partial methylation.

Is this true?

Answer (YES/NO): YES